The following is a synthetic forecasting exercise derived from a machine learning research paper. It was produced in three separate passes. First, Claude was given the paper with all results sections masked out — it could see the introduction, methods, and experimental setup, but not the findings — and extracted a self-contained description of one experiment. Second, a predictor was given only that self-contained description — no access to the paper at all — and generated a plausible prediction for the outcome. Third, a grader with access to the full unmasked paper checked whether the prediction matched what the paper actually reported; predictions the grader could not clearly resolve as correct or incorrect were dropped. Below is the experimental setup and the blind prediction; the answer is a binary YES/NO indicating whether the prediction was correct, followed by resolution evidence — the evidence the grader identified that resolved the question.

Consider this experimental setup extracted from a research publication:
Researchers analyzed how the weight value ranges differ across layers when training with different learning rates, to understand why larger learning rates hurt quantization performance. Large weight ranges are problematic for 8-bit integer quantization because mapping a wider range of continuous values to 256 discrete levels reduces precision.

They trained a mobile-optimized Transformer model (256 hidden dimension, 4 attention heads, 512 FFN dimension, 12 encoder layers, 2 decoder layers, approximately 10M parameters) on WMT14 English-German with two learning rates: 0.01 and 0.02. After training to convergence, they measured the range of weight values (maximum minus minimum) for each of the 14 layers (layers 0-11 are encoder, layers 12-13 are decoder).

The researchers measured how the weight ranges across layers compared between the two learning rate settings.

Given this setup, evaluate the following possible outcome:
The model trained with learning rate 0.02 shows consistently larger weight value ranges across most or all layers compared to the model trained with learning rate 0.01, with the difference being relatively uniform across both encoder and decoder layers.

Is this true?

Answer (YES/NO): NO